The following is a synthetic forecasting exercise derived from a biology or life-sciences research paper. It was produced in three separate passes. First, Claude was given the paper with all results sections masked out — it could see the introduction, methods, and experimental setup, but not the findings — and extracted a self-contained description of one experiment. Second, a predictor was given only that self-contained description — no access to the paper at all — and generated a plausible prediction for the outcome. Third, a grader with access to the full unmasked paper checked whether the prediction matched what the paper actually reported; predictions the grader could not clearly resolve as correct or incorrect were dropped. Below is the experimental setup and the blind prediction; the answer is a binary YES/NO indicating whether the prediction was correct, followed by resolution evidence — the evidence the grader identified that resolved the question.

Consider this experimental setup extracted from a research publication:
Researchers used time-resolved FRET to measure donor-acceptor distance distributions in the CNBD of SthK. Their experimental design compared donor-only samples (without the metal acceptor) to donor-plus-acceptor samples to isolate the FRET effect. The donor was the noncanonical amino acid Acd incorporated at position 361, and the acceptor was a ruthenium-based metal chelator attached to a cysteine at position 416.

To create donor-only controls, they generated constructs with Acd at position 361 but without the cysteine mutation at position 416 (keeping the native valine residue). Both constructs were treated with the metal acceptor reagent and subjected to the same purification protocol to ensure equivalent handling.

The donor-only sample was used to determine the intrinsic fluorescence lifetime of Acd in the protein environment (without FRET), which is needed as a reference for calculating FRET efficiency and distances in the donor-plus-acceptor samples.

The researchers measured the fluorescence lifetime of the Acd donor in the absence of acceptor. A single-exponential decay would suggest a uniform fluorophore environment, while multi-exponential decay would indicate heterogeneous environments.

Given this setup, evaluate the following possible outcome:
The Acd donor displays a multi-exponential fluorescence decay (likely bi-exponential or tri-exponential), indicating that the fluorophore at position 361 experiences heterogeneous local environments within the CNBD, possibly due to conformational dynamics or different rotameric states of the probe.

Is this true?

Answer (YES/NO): YES